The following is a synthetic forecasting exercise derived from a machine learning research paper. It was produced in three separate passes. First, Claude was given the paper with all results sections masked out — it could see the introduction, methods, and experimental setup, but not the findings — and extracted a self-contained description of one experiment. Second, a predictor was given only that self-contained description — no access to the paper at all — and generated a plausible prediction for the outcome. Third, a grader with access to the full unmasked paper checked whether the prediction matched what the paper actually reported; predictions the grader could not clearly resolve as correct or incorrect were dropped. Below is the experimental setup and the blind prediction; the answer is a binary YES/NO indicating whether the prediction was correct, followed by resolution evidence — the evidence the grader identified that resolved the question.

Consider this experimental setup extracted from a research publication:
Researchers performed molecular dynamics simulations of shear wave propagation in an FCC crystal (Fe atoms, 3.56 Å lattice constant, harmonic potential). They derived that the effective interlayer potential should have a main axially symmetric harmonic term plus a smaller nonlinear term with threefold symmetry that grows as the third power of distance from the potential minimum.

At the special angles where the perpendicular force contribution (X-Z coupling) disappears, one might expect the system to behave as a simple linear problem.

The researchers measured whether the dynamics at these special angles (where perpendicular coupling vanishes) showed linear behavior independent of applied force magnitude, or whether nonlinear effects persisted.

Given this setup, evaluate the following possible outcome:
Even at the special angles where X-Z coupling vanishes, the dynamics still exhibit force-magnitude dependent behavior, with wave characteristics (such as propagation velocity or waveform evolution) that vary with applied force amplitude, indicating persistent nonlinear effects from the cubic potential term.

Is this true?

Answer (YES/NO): YES